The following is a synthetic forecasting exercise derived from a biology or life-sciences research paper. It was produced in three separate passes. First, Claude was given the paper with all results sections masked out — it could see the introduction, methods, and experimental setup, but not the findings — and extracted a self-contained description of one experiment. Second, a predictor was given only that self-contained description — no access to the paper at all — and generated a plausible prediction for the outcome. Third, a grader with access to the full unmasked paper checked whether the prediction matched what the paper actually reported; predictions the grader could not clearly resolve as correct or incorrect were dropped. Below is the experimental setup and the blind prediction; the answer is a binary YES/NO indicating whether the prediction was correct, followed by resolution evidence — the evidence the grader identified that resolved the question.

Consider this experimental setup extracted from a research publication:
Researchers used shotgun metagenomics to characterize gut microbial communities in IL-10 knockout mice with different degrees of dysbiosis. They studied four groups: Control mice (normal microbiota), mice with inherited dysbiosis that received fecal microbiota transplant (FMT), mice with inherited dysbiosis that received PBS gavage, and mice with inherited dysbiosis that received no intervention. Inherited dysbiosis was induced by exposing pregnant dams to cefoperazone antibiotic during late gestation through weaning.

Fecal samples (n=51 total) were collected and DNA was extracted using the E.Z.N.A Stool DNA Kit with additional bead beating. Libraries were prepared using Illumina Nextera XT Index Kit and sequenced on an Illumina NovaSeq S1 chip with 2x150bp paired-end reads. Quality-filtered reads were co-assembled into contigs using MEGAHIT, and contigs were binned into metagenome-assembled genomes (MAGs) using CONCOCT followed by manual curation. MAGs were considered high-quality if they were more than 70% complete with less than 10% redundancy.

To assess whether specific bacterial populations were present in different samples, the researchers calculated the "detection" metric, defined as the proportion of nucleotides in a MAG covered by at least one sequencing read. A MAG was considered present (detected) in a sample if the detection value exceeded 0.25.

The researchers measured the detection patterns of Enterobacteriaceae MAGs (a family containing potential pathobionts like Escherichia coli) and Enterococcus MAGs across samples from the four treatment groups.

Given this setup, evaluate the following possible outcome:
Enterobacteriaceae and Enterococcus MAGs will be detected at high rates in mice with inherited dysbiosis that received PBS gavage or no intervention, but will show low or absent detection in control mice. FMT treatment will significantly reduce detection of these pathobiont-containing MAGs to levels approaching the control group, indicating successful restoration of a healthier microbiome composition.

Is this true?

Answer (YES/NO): YES